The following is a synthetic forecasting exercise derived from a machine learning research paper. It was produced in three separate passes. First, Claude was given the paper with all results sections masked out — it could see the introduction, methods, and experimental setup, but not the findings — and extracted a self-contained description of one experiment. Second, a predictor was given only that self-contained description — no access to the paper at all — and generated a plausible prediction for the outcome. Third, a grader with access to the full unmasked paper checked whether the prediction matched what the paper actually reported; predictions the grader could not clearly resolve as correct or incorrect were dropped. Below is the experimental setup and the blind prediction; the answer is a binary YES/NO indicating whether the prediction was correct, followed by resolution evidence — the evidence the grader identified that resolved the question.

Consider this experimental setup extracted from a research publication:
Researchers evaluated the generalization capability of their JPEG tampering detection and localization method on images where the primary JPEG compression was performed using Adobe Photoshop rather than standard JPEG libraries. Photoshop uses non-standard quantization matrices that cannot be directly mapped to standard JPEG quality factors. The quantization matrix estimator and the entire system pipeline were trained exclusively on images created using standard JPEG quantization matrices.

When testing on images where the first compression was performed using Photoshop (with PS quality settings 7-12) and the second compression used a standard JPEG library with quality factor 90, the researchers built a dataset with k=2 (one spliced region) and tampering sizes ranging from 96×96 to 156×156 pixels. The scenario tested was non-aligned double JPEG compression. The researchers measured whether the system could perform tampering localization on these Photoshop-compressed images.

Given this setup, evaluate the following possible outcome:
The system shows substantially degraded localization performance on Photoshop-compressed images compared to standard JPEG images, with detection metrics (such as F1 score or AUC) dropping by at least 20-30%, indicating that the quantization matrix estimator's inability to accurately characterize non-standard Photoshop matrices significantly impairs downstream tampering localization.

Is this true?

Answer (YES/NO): NO